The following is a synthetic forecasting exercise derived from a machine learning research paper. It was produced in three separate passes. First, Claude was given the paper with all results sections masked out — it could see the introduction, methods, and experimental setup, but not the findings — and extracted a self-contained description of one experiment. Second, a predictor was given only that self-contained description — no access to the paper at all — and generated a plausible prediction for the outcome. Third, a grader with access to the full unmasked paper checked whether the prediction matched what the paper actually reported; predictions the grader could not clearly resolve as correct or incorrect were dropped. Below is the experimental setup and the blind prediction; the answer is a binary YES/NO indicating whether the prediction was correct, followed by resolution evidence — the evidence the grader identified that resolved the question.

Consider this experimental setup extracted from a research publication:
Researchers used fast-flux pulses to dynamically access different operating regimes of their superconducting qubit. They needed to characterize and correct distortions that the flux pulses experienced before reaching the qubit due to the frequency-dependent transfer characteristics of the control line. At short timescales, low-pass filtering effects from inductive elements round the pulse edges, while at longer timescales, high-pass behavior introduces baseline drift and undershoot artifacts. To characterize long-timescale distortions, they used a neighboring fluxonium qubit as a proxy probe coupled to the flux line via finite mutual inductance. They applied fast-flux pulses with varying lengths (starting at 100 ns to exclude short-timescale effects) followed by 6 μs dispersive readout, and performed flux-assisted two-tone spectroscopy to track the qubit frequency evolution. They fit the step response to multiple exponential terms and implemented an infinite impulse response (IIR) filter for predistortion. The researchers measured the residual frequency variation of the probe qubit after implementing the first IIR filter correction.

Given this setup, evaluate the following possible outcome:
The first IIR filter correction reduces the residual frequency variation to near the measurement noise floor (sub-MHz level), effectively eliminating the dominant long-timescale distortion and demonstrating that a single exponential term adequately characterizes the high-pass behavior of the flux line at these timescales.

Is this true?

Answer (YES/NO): NO